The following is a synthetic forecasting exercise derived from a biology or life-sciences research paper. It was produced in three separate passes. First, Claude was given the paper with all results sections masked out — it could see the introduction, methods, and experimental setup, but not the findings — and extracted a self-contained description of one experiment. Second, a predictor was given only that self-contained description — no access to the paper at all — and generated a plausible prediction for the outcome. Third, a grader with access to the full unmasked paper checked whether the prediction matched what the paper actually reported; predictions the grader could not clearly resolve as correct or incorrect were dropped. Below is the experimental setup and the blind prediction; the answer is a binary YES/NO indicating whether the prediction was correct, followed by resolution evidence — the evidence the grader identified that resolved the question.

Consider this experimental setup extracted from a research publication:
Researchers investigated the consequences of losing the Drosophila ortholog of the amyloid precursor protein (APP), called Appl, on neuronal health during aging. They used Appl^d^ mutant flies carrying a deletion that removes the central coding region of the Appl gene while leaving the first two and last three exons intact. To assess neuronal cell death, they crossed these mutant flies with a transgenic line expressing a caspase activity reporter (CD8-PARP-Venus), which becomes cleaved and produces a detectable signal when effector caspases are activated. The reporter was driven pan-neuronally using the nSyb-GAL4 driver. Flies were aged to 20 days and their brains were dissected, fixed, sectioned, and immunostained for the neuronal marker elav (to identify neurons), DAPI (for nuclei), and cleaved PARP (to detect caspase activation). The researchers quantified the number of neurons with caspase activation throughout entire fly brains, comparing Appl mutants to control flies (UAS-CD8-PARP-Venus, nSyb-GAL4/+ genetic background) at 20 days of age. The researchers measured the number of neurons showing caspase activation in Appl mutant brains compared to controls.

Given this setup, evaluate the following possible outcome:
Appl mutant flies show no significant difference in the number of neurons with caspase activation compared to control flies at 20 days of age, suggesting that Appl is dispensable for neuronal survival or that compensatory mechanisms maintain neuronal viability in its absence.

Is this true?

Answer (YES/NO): NO